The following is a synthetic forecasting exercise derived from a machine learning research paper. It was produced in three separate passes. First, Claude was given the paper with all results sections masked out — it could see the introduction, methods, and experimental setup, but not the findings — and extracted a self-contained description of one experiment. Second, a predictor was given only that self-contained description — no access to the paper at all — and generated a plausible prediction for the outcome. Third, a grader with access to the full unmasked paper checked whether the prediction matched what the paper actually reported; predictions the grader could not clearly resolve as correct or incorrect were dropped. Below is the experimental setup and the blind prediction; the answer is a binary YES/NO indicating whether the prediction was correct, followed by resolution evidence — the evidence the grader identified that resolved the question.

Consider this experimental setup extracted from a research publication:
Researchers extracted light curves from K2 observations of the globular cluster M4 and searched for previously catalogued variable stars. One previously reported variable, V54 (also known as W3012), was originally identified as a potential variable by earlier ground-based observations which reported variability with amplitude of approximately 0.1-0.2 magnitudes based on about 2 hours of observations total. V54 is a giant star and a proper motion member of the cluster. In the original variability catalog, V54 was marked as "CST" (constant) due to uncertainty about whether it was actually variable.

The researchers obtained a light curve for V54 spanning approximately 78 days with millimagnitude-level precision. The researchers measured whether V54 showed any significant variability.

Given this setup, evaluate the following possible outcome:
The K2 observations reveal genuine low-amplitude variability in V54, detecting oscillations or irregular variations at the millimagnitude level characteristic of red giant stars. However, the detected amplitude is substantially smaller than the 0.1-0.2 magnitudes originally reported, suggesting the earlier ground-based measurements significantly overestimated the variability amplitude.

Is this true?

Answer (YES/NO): NO